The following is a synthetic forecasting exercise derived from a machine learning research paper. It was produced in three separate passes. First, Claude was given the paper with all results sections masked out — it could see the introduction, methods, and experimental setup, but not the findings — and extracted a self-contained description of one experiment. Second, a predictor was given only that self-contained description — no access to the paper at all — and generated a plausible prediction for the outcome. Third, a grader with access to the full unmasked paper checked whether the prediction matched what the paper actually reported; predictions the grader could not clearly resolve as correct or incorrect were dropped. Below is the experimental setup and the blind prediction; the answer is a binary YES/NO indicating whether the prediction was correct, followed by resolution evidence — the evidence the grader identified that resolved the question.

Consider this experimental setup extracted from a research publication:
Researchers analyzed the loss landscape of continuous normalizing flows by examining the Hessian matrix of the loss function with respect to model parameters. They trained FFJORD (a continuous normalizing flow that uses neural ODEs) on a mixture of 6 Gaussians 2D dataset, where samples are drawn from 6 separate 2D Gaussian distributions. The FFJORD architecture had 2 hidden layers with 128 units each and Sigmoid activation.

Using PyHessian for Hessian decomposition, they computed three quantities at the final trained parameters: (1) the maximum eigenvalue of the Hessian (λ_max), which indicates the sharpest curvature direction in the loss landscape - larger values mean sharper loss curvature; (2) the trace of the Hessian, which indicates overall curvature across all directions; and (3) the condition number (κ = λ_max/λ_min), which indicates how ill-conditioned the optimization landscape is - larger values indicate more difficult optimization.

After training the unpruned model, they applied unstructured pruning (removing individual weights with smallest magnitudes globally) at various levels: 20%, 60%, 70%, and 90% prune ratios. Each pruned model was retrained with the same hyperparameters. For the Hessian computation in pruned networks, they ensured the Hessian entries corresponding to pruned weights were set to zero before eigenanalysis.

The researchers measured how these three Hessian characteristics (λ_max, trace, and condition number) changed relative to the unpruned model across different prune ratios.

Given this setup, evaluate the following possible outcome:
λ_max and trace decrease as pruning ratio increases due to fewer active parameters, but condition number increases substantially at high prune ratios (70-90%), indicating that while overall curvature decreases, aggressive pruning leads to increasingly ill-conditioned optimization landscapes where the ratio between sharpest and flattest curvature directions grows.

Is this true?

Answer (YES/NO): NO